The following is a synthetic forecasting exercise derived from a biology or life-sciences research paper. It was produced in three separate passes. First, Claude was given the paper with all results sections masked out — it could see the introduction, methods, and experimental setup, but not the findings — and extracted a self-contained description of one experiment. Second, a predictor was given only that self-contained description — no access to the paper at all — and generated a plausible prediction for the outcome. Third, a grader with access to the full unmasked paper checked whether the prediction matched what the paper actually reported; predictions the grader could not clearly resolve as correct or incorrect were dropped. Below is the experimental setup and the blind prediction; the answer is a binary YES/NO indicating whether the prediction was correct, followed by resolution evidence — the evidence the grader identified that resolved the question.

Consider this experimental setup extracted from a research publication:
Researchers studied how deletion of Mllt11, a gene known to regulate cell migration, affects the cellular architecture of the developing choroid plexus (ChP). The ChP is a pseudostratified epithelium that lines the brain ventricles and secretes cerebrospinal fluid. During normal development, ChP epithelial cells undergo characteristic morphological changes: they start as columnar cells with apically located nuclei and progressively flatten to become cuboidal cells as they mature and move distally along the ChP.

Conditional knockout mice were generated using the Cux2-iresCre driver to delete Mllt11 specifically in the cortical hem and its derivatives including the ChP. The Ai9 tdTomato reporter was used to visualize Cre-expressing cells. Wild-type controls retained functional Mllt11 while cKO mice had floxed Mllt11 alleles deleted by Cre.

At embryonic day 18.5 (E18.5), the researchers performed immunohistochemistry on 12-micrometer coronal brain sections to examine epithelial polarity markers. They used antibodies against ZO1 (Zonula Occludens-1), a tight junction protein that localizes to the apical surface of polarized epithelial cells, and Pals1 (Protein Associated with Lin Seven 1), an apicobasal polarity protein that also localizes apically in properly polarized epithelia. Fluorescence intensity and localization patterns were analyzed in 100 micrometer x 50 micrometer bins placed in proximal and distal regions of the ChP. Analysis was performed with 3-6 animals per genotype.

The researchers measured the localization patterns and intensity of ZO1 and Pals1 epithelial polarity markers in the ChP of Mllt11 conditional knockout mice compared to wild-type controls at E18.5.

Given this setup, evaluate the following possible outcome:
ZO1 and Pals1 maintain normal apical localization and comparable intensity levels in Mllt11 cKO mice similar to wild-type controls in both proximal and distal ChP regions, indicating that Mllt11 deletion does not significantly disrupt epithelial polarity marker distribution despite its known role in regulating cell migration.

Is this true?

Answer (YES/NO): NO